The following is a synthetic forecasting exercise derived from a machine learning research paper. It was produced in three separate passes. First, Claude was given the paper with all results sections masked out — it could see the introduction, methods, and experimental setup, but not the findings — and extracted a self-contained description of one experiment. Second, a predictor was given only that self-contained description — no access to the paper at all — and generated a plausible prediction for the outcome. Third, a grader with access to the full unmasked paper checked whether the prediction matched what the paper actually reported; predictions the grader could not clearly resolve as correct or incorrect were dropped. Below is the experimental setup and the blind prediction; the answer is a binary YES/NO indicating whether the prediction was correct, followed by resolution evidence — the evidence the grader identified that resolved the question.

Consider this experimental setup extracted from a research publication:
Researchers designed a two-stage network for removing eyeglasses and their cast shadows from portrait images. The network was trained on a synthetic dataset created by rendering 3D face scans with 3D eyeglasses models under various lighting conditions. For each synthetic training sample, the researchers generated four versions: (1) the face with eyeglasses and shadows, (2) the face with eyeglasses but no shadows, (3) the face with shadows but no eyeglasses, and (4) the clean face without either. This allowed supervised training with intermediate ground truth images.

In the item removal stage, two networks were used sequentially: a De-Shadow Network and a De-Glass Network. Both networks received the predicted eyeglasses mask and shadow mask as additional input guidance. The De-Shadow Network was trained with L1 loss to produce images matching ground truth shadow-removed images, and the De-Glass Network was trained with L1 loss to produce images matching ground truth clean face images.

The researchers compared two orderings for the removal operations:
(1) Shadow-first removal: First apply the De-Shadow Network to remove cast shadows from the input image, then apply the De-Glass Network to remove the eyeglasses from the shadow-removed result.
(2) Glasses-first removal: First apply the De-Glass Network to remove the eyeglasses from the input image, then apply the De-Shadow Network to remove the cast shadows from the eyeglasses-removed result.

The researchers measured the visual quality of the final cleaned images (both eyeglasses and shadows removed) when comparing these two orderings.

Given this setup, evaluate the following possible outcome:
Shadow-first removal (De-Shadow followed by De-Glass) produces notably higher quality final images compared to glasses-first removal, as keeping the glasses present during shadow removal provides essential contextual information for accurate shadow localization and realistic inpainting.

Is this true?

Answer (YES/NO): YES